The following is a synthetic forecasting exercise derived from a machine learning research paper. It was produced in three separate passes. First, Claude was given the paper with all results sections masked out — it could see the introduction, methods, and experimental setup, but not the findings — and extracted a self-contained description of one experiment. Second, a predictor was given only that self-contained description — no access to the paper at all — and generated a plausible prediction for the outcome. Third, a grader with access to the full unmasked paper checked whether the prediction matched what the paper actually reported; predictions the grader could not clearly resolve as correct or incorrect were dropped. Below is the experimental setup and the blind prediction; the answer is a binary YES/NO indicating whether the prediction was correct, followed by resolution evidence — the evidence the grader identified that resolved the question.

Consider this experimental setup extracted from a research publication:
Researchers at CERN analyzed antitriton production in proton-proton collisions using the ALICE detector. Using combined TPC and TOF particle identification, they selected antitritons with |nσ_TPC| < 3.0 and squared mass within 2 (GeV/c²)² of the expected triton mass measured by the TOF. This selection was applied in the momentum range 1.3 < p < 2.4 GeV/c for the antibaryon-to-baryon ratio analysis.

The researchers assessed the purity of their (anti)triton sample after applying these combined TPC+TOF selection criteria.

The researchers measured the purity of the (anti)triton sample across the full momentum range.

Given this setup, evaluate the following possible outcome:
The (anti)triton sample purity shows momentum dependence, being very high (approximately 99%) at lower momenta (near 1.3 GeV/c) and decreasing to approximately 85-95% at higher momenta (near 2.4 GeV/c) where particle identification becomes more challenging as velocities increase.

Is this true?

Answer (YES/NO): NO